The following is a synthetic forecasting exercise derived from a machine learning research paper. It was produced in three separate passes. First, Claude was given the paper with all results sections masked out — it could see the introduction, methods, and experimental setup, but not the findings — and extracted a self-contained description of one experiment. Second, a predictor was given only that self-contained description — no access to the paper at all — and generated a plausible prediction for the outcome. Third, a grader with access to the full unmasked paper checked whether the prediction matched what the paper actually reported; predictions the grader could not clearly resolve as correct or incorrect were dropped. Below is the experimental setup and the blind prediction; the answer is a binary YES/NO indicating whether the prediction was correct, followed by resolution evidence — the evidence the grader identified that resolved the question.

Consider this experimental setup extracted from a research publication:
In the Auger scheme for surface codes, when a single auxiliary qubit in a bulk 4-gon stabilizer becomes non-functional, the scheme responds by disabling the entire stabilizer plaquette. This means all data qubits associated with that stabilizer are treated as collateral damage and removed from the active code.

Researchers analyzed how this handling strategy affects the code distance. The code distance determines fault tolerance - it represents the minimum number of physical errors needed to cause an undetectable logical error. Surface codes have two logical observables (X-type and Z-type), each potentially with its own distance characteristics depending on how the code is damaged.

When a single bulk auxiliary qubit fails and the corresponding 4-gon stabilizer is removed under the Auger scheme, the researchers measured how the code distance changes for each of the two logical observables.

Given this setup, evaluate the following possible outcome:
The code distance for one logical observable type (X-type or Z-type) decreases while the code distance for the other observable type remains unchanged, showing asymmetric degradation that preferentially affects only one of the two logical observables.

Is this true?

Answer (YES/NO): NO